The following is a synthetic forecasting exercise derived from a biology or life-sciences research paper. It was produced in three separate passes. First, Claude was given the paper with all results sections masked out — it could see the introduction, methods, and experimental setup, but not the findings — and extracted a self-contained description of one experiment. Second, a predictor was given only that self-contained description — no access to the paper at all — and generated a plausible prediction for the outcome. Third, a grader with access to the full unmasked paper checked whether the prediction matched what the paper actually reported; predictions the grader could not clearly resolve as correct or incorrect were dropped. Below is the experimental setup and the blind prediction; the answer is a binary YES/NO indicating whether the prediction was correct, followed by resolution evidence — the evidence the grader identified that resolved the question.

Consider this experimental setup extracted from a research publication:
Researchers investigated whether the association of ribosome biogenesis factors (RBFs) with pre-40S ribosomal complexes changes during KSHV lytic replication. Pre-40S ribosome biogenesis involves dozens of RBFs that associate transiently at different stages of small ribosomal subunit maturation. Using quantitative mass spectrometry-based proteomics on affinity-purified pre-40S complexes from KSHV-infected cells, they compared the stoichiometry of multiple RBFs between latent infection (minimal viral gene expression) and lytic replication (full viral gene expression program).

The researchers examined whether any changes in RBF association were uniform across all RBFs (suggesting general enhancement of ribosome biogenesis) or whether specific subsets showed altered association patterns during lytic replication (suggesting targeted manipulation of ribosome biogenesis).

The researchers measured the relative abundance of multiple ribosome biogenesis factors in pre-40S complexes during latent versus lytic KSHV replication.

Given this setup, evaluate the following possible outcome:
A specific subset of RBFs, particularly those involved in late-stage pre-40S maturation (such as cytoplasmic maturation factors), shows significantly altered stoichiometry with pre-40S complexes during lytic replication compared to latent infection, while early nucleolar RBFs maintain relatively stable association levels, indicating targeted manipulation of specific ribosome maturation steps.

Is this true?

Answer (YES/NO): NO